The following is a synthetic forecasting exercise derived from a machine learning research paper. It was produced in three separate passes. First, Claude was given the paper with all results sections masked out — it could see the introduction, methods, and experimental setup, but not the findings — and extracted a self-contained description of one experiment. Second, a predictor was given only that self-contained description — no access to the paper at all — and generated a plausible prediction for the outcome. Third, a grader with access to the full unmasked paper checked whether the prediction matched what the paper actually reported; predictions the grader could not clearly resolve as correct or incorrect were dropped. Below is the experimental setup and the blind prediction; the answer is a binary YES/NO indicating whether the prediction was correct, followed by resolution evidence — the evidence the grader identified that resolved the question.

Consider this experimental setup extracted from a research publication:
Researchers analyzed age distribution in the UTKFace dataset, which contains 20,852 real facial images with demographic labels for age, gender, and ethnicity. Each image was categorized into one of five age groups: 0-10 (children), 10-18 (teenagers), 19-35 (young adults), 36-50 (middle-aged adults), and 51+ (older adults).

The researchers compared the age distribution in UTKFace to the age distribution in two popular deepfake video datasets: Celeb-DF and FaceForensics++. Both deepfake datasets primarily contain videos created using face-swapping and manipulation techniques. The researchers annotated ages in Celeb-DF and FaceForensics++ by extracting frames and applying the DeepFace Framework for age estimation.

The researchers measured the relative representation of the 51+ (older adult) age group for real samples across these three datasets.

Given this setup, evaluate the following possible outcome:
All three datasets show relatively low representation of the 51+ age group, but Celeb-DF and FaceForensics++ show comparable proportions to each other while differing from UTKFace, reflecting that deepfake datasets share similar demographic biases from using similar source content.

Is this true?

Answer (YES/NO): NO